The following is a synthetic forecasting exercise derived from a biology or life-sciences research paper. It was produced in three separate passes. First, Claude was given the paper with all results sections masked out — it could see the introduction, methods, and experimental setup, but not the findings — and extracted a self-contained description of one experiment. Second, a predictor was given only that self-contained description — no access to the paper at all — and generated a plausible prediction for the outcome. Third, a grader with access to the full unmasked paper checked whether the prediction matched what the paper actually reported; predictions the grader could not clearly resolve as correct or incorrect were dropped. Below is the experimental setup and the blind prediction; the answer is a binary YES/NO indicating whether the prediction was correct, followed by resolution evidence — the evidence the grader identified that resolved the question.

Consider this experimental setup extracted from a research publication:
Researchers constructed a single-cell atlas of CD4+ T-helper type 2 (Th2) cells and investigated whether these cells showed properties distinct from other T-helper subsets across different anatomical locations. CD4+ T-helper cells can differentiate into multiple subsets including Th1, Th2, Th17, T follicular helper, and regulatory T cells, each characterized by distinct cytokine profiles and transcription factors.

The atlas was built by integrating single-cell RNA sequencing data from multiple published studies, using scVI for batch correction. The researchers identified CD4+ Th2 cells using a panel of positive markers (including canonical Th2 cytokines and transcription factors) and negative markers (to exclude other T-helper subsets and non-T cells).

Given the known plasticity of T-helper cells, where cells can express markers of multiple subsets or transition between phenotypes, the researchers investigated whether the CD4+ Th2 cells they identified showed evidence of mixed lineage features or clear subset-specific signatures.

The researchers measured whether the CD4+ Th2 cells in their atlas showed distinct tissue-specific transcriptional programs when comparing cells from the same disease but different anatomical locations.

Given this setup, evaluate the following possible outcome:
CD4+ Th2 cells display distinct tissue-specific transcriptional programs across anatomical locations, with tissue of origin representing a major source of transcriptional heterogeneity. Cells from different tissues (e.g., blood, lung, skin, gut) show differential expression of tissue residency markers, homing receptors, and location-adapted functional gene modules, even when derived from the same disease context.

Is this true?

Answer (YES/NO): NO